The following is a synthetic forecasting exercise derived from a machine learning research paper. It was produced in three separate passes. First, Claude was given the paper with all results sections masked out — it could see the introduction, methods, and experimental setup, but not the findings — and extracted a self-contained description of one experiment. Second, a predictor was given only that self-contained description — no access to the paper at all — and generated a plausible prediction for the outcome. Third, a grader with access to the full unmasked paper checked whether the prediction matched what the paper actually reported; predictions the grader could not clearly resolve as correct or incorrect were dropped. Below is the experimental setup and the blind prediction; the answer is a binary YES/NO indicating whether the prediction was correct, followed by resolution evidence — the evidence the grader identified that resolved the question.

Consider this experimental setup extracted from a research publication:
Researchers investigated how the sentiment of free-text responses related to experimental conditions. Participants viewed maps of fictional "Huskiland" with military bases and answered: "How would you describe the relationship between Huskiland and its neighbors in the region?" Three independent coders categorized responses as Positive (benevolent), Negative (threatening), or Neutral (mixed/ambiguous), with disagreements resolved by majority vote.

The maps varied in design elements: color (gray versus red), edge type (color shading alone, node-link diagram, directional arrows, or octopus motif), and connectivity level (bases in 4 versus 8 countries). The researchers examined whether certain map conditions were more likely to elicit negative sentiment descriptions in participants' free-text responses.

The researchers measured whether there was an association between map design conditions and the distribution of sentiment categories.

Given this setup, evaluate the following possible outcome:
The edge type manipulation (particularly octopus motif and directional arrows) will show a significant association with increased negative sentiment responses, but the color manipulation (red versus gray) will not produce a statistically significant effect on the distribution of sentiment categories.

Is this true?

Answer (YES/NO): NO